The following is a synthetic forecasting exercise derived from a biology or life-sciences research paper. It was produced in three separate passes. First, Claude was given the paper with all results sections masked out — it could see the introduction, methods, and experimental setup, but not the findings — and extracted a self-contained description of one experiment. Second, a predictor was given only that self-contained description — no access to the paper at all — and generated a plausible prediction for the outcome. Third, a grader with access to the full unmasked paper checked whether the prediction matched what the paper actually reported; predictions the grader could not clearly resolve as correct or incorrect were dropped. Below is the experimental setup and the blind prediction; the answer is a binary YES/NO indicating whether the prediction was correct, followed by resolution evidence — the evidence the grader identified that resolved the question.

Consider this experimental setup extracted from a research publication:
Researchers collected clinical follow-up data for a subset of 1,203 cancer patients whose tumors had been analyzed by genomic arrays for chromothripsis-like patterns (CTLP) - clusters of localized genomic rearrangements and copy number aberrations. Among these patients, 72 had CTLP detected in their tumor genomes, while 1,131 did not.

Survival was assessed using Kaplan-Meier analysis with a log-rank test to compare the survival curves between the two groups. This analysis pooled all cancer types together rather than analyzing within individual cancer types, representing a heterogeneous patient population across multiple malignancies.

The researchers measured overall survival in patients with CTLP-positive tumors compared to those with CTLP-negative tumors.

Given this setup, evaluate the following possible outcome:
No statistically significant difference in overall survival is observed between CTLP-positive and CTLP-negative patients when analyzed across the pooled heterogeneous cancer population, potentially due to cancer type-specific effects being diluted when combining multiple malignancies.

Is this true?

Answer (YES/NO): NO